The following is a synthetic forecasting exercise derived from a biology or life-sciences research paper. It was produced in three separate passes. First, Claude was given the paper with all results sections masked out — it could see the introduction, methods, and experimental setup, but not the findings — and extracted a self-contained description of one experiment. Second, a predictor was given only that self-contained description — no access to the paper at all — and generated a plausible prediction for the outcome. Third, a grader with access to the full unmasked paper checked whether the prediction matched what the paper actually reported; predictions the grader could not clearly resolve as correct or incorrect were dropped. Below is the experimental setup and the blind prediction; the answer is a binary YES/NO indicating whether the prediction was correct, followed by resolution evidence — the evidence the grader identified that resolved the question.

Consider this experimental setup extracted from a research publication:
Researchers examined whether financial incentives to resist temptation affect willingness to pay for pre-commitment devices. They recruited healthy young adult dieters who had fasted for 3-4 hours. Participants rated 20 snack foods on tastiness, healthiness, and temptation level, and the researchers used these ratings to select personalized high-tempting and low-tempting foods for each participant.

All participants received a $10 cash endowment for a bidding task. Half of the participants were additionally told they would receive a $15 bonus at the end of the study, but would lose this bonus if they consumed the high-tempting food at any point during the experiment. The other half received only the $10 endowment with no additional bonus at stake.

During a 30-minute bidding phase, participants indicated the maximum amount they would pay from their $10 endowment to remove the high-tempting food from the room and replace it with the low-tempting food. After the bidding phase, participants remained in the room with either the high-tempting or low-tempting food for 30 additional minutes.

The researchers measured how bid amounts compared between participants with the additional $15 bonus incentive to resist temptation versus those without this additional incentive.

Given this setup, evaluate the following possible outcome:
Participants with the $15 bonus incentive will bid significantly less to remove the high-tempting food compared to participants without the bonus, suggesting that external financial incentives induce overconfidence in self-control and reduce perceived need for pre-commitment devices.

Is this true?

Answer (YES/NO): NO